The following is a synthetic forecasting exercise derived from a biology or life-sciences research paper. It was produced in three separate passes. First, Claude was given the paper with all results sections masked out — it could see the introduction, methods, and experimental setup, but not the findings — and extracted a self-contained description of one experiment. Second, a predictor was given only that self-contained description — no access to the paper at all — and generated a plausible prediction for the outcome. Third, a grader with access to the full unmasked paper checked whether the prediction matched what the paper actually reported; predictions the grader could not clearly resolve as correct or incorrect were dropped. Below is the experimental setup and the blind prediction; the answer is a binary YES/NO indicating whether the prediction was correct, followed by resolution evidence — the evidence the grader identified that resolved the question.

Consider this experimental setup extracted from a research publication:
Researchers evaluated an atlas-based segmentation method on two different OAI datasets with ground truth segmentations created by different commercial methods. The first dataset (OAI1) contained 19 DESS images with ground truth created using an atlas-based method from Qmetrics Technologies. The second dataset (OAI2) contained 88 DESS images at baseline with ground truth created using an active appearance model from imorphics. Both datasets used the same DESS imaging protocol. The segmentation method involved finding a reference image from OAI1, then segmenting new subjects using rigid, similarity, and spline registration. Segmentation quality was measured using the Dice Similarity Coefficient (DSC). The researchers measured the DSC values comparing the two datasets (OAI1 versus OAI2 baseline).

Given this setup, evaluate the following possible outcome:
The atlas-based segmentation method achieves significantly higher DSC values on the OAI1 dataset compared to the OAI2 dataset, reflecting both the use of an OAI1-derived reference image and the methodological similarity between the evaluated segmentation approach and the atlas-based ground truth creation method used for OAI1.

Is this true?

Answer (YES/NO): YES